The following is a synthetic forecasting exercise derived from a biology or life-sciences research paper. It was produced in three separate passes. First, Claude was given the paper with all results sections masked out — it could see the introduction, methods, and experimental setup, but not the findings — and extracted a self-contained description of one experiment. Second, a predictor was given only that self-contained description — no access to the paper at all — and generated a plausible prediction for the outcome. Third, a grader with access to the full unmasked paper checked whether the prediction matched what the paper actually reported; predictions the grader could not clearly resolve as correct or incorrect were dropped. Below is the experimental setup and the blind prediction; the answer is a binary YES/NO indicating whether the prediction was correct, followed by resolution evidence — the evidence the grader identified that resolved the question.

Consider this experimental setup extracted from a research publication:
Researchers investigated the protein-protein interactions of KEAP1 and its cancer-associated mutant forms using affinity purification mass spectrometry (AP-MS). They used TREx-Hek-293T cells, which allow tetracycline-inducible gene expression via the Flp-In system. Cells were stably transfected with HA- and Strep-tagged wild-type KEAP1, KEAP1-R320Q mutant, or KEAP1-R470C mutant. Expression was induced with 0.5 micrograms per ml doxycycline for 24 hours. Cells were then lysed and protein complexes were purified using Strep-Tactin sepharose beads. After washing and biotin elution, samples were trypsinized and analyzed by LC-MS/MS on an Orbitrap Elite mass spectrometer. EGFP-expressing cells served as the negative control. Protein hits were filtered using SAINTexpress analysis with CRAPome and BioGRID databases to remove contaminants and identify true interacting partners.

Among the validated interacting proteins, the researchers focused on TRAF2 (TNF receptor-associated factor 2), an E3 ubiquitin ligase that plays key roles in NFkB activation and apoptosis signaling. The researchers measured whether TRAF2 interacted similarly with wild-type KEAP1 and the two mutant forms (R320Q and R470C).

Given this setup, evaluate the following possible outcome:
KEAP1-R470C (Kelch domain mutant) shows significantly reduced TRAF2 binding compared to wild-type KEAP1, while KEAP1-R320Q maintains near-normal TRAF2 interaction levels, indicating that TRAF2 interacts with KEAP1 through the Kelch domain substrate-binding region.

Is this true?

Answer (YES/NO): NO